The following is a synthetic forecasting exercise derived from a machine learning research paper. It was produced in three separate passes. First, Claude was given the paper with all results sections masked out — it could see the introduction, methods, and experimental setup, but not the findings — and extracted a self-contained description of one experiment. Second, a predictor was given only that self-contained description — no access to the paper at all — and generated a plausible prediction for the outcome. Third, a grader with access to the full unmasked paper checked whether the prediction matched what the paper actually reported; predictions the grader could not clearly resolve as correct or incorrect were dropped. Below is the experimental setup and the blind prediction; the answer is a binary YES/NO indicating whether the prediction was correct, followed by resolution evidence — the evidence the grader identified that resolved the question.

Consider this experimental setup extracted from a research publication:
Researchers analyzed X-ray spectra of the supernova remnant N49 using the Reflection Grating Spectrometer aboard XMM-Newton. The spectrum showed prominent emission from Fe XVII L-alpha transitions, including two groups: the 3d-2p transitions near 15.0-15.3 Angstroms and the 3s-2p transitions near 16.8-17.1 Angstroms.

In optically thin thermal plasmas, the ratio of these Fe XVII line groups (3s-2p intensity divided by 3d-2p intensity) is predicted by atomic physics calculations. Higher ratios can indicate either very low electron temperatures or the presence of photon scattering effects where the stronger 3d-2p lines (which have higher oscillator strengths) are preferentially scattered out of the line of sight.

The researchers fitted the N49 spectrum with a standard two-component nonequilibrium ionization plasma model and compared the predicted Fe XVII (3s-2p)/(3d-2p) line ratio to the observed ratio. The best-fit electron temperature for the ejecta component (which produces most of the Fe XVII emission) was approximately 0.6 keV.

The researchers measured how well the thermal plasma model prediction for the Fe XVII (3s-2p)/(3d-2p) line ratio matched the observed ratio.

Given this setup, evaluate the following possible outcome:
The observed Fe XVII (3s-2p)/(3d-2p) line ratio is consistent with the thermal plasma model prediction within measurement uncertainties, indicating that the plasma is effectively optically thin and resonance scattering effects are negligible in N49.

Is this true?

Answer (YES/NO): NO